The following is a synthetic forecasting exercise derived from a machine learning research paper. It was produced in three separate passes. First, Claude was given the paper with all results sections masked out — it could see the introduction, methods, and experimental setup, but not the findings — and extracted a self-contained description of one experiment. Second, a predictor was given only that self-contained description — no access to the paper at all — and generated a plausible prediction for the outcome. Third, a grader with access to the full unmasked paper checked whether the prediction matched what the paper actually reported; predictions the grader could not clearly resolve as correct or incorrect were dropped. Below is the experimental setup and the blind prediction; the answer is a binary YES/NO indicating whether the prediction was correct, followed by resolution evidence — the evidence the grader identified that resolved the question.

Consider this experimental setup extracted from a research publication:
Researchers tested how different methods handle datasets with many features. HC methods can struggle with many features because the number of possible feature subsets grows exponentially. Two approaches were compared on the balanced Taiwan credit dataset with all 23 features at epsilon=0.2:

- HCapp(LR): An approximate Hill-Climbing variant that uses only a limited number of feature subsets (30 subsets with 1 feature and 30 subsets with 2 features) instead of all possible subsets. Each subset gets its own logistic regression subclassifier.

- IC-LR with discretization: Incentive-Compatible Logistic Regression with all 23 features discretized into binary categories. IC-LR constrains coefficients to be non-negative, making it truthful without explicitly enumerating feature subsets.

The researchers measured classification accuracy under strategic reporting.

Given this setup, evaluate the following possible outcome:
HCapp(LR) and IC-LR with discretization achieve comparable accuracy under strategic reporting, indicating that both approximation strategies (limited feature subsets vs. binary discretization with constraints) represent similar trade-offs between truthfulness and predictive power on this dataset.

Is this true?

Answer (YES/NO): NO